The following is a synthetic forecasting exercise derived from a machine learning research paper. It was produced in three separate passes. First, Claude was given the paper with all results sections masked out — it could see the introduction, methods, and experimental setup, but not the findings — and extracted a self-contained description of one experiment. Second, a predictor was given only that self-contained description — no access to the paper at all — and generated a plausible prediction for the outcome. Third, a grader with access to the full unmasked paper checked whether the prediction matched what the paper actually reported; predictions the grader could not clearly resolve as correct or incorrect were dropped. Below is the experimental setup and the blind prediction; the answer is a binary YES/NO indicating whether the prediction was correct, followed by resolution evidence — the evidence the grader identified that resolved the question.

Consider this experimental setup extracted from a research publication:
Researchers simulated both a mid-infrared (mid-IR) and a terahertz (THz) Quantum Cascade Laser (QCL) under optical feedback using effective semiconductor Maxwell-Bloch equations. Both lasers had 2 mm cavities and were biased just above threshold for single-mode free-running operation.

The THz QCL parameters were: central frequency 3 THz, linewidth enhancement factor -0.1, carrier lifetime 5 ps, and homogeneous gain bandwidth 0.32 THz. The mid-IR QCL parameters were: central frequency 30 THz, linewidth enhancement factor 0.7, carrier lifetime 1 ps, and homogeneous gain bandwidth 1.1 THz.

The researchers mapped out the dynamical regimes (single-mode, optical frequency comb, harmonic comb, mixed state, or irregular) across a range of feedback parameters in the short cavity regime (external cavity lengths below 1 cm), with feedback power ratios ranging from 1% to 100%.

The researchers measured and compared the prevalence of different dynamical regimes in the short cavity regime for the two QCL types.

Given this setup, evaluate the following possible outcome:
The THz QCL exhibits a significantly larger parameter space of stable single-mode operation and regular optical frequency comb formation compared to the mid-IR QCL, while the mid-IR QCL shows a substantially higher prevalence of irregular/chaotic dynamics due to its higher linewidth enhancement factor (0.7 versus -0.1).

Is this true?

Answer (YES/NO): YES